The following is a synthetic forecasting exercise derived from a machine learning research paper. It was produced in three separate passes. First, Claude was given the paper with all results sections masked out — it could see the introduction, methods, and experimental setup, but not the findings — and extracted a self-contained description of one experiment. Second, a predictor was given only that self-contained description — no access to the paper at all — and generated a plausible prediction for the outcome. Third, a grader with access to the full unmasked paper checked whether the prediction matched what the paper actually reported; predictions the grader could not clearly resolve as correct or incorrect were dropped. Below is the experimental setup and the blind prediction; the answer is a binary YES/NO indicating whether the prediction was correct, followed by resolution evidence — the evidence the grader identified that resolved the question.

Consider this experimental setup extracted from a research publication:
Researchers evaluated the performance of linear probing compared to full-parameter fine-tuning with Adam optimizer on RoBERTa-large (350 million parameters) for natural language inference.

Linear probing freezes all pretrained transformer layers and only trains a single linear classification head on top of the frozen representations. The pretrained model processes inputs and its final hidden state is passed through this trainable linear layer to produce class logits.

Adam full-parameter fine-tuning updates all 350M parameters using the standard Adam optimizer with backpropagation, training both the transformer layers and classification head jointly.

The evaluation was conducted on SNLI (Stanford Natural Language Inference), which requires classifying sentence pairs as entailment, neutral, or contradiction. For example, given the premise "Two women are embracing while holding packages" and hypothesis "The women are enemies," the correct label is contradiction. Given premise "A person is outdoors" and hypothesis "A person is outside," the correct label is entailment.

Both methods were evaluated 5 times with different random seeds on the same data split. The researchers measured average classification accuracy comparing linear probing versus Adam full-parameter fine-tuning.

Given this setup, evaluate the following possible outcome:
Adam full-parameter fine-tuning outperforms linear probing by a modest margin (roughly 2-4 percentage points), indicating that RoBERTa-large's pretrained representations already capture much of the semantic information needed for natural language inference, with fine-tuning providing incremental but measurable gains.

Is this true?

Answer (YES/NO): NO